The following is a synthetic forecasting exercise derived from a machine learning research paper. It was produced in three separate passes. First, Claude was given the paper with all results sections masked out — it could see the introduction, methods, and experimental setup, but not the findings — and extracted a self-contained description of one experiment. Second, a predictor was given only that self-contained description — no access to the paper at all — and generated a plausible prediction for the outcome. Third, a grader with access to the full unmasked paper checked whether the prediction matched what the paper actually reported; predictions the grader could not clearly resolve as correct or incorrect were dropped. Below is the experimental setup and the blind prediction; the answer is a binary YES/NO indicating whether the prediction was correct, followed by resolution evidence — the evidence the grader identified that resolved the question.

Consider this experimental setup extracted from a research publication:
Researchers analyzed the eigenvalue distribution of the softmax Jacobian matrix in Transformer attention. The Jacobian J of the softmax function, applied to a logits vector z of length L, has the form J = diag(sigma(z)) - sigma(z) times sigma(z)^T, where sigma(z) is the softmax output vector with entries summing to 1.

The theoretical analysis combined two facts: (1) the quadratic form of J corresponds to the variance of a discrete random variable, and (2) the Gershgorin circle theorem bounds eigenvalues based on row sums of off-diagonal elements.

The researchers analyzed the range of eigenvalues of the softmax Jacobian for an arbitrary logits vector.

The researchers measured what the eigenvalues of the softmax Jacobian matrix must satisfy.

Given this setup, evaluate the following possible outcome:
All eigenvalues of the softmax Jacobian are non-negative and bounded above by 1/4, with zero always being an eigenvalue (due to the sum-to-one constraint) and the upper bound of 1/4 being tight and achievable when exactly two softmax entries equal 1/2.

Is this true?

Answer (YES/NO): NO